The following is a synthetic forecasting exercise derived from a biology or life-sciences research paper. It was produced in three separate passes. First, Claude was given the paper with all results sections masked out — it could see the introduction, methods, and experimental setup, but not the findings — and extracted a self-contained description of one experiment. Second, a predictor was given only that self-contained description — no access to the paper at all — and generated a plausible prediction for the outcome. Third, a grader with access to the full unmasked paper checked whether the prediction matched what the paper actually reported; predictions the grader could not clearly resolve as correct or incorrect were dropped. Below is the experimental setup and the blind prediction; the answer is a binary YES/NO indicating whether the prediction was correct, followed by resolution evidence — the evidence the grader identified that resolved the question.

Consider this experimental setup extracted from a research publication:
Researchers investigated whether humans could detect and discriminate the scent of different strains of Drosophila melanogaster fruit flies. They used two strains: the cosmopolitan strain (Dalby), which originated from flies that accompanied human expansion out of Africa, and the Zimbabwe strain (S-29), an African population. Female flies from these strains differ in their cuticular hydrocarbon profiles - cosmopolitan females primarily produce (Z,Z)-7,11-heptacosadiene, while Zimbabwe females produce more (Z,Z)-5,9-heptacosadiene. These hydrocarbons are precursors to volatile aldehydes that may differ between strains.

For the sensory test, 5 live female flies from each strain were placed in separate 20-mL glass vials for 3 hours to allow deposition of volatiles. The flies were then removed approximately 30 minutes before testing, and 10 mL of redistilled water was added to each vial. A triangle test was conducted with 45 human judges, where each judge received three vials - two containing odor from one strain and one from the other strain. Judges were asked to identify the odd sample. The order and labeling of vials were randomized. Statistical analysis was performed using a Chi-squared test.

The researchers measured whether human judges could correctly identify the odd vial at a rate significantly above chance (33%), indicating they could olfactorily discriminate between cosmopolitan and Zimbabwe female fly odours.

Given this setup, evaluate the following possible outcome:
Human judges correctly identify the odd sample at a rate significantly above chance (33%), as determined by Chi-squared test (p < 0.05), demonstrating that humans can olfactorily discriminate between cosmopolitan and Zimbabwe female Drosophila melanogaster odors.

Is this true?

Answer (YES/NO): YES